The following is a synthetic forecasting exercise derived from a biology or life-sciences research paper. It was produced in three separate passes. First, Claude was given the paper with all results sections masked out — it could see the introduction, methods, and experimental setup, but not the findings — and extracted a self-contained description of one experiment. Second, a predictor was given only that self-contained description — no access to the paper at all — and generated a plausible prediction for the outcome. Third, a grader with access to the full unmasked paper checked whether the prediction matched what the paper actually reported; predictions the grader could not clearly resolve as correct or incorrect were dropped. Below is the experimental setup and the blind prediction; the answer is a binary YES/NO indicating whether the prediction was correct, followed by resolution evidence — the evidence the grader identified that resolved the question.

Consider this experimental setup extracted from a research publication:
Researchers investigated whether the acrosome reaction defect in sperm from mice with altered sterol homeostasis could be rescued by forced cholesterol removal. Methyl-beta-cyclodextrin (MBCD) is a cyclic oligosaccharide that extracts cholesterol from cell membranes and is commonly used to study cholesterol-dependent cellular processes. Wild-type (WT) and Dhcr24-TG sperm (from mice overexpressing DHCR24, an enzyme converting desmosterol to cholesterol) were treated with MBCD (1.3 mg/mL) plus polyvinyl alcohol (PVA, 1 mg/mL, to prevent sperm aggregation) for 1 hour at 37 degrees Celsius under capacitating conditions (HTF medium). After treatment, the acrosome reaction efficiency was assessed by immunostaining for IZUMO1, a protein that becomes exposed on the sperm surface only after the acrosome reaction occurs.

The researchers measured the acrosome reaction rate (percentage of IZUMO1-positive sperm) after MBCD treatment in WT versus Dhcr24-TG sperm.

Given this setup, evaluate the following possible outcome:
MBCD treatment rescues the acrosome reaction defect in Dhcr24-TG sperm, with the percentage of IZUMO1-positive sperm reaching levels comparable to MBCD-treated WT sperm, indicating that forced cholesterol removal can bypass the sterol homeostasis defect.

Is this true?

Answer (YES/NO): NO